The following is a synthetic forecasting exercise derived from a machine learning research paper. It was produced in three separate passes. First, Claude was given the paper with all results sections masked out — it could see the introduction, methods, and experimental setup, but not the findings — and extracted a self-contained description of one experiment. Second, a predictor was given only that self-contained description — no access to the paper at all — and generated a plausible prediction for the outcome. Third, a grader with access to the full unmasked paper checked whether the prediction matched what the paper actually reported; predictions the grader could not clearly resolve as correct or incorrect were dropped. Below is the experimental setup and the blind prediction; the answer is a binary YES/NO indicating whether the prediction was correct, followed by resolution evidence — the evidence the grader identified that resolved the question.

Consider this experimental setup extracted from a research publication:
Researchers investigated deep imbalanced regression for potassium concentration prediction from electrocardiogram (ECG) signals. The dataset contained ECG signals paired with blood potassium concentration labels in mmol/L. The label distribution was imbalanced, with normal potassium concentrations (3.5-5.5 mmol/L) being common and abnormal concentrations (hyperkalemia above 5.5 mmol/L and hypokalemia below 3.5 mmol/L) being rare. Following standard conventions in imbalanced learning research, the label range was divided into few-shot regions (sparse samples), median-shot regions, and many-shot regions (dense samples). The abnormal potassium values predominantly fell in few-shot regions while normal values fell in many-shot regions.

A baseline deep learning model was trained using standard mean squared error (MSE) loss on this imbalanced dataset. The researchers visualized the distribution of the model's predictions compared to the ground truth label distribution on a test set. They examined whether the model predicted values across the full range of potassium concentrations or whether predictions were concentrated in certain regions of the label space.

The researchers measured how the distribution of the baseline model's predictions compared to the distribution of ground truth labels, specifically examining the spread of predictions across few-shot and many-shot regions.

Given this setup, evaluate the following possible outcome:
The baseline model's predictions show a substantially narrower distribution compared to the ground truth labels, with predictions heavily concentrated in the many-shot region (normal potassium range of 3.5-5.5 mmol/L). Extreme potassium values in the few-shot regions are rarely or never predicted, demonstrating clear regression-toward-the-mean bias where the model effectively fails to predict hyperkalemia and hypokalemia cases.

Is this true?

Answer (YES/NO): YES